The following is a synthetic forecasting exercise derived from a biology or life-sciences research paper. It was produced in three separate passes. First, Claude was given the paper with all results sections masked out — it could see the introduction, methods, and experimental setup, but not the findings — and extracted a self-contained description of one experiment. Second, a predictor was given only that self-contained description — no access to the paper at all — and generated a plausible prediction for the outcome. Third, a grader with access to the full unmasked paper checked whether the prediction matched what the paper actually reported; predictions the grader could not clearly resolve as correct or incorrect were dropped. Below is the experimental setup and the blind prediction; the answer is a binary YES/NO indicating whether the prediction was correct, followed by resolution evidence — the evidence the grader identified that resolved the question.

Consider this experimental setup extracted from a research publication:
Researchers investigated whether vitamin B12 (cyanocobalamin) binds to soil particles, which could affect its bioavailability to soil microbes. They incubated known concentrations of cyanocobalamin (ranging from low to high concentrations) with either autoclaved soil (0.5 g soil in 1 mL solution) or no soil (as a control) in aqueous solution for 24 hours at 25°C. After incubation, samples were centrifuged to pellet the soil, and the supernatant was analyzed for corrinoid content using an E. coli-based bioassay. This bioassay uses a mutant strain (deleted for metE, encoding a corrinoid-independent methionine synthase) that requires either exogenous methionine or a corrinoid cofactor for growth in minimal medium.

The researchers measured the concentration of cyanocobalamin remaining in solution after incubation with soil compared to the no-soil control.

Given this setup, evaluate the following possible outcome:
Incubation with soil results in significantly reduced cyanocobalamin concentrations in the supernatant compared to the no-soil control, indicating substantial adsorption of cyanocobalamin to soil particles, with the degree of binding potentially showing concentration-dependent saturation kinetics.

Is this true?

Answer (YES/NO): YES